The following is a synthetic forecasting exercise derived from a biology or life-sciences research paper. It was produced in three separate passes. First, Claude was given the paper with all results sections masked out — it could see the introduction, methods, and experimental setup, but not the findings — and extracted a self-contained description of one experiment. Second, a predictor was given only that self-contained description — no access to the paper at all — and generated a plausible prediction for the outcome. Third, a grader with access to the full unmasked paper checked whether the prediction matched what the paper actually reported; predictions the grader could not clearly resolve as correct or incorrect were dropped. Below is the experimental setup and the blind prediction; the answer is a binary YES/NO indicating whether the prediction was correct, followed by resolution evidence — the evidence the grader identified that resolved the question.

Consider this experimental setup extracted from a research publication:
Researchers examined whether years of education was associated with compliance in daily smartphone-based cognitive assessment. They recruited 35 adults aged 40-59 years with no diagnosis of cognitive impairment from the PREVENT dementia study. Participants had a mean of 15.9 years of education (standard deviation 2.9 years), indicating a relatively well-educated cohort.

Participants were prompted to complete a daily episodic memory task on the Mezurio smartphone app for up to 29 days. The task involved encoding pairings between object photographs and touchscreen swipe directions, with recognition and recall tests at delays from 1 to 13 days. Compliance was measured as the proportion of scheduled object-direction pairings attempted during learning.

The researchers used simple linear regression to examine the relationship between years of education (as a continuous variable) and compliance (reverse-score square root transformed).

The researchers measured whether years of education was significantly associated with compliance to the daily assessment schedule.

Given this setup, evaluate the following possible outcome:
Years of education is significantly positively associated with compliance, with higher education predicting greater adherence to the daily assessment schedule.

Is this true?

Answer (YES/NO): NO